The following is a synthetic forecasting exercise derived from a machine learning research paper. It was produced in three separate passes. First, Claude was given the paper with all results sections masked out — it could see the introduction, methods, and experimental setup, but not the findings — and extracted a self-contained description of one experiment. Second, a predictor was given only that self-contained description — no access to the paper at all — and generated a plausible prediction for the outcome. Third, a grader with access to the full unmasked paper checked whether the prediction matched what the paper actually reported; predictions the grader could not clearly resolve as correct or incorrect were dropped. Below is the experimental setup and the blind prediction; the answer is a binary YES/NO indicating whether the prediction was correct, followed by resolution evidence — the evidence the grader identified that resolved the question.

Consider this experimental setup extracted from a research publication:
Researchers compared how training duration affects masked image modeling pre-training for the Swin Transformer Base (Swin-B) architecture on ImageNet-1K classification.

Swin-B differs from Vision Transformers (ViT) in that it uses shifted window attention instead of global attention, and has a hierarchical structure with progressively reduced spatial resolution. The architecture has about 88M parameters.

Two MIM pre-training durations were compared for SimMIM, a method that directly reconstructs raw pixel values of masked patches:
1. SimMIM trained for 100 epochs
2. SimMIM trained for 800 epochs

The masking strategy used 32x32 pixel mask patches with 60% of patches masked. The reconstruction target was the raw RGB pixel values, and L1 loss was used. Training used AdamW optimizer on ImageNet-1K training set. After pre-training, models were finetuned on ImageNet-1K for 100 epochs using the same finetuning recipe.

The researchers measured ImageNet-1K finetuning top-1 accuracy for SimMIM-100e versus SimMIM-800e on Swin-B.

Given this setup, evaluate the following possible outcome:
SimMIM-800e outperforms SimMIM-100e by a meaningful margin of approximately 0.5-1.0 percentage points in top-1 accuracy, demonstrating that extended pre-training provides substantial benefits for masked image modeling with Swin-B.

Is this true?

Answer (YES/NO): YES